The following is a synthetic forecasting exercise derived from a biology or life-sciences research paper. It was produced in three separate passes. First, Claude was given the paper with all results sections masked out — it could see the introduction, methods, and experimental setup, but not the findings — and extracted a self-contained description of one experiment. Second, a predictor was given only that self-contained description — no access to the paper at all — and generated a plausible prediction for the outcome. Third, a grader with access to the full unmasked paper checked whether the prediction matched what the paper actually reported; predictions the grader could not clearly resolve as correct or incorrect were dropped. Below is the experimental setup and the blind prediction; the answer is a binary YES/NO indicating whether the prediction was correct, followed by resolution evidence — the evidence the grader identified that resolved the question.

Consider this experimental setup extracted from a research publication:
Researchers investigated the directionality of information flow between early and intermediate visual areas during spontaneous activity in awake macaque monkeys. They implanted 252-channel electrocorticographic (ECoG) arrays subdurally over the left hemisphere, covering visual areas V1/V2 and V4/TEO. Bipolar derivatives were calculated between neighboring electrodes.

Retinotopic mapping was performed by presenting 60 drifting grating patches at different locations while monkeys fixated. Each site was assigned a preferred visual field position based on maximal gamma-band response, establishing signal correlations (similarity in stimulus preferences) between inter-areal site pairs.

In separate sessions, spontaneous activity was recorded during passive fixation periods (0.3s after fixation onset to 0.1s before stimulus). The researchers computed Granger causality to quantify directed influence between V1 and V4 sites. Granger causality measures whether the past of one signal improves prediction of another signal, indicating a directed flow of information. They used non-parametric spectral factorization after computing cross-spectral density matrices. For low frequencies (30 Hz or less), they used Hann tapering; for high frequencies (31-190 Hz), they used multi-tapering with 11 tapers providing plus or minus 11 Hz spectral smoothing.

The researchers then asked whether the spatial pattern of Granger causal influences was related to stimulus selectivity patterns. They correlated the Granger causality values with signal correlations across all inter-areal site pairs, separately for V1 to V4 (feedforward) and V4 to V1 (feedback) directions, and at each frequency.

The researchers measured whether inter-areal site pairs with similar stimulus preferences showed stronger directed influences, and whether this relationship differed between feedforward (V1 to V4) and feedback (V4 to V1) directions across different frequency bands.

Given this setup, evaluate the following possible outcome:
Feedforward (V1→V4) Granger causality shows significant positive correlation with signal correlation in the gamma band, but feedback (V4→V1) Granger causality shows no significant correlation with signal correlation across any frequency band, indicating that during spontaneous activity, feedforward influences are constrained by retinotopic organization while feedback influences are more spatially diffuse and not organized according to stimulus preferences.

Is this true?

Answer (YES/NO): NO